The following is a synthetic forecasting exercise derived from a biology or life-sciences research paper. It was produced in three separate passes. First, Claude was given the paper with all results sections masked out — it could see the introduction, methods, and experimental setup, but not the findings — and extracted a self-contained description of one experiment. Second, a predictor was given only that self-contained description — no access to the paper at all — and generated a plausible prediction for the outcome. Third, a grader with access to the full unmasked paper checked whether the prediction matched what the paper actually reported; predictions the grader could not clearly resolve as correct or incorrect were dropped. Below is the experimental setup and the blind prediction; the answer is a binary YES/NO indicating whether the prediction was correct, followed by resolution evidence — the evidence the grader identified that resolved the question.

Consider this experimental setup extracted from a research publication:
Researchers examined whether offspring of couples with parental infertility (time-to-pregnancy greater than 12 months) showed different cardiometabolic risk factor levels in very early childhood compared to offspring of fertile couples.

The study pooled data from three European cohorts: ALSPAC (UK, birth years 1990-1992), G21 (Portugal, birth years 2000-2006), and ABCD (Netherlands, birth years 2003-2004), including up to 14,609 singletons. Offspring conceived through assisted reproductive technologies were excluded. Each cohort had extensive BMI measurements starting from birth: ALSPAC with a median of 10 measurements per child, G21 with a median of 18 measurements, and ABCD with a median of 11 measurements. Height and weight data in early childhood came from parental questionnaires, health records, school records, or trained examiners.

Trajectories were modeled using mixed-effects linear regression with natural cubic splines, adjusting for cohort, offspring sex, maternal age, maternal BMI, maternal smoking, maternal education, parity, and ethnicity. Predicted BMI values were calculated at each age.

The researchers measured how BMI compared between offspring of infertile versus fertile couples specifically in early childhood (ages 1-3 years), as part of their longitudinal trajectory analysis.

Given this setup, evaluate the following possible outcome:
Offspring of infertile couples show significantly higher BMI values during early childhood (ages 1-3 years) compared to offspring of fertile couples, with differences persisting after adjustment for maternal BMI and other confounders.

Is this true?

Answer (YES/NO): NO